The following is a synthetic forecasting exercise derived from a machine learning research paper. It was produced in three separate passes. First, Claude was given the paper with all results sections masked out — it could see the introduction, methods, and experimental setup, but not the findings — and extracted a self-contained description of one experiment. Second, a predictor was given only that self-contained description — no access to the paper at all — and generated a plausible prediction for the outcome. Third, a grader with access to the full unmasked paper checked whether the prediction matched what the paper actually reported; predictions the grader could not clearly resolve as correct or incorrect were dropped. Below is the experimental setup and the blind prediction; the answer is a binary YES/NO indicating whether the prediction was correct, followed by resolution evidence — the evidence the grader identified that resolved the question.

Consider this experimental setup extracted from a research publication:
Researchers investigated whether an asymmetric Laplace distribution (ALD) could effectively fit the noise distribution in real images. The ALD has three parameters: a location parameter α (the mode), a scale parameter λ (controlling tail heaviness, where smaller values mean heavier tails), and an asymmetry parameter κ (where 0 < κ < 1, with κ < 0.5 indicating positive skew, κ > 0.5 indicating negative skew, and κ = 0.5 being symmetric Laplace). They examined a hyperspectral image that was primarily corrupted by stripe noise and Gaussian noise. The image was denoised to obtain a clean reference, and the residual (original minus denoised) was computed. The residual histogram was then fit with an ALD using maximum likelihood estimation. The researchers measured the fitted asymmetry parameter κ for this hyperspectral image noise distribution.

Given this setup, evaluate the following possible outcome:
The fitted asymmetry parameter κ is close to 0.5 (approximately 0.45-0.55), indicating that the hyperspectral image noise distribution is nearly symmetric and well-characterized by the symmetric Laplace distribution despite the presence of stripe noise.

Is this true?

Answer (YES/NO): NO